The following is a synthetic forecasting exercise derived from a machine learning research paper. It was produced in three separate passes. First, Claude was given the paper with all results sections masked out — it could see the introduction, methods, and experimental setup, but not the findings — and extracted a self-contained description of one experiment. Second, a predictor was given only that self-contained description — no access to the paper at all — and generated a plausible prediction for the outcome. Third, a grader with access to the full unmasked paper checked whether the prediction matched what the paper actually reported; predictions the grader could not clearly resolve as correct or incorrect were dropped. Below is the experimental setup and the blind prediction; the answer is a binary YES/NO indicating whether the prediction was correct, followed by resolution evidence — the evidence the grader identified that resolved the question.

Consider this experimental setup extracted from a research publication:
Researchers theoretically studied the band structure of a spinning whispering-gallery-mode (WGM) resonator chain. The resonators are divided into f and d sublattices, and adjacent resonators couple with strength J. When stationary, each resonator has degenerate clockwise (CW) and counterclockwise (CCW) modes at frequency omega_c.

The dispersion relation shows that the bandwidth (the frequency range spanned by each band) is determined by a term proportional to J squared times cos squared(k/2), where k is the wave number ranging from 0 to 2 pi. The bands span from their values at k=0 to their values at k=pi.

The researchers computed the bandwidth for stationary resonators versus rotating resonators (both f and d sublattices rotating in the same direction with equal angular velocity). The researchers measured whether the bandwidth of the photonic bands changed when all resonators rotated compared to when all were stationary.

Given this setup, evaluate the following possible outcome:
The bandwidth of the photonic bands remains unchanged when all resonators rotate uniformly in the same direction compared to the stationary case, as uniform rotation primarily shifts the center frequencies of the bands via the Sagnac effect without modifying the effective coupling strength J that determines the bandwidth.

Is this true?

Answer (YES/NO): NO